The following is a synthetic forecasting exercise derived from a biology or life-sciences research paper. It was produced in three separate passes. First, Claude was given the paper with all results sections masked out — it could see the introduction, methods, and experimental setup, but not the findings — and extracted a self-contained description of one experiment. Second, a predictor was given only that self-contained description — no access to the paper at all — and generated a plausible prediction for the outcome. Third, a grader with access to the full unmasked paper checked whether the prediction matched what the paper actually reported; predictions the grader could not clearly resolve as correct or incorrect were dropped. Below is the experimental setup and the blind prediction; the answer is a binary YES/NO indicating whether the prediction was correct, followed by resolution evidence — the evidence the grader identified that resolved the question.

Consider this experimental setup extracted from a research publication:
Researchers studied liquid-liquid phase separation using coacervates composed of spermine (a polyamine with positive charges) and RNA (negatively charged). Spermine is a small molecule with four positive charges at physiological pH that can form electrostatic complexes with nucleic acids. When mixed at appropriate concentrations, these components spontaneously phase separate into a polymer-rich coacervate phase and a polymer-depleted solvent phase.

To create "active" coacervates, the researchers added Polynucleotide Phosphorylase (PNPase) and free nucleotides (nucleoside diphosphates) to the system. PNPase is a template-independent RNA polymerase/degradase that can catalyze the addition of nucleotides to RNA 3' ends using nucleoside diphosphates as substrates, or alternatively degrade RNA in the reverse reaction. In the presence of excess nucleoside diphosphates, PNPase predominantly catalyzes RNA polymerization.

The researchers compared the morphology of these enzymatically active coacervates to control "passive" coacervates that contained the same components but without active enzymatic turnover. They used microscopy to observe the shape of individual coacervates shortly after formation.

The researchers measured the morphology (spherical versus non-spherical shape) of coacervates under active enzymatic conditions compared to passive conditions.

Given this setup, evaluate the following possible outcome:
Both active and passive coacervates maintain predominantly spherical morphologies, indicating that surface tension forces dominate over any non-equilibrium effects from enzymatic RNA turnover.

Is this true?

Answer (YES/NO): NO